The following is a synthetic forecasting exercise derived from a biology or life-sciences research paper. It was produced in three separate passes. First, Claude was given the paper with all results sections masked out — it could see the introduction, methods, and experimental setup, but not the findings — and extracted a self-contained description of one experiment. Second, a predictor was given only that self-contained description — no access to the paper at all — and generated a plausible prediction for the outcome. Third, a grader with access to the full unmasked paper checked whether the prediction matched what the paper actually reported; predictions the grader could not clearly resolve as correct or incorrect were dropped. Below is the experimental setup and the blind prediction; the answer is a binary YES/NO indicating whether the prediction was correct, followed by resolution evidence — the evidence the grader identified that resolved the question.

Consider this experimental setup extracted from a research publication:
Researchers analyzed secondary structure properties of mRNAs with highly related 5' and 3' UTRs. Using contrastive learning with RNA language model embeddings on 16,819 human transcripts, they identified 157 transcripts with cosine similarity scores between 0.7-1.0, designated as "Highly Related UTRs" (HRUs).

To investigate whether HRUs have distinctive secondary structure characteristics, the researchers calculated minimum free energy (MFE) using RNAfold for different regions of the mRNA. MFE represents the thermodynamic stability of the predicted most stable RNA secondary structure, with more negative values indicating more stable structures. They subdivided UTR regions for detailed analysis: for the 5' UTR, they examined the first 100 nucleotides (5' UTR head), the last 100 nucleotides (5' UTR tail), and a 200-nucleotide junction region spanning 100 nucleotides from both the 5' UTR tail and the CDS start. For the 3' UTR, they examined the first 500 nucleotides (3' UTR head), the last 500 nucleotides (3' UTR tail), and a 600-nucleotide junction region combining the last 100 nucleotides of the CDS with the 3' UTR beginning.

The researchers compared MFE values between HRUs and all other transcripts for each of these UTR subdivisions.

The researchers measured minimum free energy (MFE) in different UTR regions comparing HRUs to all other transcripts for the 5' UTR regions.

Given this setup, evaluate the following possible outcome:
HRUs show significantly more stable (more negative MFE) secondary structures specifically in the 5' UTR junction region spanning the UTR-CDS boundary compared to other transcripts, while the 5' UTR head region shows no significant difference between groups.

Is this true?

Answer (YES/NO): NO